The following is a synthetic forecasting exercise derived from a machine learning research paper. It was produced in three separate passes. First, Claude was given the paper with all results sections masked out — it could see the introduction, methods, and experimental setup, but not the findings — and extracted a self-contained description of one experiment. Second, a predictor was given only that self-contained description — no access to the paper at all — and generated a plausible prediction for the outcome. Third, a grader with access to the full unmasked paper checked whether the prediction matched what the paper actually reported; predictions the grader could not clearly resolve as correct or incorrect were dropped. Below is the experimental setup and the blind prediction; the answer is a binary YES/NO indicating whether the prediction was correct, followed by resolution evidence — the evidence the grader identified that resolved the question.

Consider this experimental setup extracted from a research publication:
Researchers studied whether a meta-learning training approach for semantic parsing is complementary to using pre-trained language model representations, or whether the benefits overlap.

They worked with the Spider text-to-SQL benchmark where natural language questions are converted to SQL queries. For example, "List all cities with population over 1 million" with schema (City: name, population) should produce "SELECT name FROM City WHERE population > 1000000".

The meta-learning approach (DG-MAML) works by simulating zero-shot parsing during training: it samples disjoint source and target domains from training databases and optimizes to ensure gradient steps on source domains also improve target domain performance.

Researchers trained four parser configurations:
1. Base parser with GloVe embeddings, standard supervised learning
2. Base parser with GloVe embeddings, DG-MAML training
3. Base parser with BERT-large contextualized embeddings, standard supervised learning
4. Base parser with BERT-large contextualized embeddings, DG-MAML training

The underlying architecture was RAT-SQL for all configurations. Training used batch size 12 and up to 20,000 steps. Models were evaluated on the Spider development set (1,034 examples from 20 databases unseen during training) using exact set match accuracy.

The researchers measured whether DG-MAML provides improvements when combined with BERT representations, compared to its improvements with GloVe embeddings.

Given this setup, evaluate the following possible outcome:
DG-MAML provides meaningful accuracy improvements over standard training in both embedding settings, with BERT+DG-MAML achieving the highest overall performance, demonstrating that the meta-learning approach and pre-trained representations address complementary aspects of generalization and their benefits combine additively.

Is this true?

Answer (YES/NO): YES